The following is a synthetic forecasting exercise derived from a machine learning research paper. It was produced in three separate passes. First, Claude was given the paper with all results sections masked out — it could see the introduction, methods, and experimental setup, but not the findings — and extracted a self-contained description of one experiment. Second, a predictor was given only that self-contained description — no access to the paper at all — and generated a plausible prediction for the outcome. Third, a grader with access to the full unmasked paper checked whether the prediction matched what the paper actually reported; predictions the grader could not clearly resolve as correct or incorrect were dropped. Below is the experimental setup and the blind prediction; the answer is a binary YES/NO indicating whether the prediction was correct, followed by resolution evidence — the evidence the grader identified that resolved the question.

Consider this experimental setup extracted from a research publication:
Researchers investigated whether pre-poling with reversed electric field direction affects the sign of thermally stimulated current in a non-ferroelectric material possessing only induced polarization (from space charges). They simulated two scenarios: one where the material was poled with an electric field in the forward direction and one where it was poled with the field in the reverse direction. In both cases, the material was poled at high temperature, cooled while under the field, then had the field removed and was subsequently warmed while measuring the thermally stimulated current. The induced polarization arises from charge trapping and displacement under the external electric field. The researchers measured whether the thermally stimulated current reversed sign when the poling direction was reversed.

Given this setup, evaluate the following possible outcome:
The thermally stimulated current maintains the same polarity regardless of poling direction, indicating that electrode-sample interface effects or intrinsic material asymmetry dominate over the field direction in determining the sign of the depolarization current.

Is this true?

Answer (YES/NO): NO